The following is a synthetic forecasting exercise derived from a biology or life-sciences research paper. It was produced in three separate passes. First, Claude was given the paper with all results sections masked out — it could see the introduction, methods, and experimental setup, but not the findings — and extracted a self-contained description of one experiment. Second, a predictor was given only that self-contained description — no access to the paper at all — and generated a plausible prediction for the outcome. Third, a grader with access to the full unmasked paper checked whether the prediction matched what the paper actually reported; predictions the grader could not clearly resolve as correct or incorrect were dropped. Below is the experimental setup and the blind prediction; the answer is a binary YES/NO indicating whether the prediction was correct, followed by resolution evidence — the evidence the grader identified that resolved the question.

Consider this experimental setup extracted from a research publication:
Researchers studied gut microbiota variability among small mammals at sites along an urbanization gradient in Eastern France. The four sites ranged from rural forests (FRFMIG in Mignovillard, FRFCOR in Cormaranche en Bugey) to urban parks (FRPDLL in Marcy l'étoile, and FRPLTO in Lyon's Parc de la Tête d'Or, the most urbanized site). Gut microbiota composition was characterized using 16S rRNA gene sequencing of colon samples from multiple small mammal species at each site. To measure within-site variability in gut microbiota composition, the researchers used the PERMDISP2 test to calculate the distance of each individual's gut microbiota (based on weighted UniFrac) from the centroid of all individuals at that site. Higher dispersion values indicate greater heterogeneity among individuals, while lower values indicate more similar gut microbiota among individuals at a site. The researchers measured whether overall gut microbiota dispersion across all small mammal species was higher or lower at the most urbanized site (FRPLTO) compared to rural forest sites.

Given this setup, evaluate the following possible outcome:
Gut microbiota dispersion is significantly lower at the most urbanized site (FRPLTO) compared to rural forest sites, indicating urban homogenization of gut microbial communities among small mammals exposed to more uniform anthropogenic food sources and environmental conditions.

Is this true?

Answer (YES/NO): NO